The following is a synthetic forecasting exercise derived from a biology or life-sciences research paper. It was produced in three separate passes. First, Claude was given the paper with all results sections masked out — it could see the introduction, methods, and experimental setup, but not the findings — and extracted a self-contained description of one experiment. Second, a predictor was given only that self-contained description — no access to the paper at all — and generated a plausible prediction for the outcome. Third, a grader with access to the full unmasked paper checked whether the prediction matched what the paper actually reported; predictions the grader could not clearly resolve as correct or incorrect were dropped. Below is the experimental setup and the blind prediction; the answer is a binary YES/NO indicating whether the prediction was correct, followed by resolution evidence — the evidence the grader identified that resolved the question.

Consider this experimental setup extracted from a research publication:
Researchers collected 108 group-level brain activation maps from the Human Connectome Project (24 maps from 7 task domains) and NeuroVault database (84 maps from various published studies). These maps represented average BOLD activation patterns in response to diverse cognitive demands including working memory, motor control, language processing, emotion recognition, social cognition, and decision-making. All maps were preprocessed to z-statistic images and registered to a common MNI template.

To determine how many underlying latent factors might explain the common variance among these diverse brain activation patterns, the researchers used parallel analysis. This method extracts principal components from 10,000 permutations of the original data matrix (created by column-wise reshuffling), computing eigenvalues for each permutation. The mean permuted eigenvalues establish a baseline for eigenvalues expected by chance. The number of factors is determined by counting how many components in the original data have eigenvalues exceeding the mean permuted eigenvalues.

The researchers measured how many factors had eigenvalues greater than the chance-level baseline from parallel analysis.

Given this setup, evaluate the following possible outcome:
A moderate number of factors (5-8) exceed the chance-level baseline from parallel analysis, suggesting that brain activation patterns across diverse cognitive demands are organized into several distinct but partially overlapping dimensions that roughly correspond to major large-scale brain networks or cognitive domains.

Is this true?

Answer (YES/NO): NO